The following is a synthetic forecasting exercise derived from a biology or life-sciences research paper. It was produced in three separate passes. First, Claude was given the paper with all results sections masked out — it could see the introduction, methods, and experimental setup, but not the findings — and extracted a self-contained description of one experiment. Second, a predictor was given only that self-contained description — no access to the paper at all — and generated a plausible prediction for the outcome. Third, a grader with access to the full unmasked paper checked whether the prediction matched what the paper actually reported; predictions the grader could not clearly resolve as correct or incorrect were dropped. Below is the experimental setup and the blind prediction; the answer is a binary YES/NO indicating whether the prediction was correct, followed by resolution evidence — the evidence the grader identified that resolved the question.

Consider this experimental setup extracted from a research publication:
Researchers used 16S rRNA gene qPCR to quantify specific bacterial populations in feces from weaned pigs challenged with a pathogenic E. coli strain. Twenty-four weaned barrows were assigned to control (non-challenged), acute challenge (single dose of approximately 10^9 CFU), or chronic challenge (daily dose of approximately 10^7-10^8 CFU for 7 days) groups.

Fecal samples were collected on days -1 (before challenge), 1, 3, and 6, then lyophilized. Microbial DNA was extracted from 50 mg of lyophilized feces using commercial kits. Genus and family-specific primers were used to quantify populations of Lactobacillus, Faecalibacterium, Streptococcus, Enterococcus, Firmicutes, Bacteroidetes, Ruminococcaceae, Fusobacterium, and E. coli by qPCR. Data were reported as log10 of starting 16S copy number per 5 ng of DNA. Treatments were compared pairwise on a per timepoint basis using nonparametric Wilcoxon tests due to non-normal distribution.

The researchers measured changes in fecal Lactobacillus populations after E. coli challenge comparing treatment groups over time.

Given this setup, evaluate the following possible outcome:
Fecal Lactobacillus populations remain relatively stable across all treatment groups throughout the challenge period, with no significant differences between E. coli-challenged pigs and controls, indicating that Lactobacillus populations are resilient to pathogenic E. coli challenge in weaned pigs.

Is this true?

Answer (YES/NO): NO